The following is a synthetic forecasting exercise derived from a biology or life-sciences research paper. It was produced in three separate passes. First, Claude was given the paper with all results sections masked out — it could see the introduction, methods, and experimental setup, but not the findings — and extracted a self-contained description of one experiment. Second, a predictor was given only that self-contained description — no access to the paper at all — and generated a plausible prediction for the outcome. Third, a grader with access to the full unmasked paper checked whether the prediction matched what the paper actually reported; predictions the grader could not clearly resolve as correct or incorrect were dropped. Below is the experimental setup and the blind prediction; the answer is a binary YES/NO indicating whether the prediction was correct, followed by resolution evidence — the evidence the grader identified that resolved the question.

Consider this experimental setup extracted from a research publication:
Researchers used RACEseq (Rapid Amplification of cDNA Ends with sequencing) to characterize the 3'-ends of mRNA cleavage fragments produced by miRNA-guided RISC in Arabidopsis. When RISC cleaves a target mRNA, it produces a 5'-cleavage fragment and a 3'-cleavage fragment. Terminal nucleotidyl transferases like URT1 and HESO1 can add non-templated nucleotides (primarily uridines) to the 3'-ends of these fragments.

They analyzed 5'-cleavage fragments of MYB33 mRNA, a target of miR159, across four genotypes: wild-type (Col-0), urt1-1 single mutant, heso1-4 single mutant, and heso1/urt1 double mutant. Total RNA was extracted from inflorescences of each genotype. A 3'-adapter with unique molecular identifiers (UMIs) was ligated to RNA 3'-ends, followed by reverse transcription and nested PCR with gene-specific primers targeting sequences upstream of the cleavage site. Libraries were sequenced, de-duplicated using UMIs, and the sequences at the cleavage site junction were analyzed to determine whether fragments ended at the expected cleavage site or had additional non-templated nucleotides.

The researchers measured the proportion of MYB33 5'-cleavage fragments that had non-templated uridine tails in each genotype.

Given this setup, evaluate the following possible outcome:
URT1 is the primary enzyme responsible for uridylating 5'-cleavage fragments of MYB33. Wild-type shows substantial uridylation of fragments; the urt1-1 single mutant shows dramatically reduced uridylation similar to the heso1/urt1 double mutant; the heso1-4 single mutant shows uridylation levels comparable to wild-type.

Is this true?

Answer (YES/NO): NO